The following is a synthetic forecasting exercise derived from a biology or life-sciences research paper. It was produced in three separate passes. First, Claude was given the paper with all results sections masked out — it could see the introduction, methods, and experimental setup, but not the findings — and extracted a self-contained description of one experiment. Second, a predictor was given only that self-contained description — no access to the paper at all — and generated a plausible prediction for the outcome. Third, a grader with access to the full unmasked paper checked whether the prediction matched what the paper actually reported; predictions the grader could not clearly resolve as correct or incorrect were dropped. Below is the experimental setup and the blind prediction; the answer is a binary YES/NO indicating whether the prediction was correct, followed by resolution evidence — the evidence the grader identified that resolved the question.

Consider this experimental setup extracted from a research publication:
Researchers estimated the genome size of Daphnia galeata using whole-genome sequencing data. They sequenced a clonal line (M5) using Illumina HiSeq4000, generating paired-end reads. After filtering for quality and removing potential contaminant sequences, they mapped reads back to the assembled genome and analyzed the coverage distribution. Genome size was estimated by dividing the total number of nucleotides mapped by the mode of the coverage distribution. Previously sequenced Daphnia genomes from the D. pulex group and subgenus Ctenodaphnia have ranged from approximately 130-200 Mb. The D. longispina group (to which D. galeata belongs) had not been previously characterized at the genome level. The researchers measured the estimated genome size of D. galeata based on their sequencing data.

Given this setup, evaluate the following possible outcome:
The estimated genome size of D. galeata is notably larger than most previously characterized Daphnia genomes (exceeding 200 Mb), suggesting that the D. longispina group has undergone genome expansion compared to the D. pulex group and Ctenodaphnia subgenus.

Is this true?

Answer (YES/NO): NO